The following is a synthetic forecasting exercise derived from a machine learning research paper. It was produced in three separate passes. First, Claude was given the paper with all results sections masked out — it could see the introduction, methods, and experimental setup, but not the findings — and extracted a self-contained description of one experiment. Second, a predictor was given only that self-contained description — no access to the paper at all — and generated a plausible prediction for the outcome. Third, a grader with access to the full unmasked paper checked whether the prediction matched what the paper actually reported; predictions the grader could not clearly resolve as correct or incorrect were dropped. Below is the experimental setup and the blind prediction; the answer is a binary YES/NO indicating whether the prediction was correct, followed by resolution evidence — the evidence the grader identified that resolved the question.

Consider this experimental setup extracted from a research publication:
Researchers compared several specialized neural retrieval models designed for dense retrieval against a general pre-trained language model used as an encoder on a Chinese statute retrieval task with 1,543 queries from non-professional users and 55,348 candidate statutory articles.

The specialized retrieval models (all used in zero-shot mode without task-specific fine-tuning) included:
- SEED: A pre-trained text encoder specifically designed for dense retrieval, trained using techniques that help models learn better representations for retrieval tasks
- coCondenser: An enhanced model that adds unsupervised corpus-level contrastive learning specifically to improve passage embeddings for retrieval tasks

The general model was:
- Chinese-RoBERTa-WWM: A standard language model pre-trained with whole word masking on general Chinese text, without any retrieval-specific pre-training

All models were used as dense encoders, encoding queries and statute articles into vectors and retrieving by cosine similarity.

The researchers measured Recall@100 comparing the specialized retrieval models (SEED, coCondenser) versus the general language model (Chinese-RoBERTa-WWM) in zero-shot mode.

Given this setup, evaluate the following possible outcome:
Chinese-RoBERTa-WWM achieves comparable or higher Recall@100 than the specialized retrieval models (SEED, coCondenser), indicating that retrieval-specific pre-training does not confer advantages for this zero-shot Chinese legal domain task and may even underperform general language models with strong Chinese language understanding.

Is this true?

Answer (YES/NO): YES